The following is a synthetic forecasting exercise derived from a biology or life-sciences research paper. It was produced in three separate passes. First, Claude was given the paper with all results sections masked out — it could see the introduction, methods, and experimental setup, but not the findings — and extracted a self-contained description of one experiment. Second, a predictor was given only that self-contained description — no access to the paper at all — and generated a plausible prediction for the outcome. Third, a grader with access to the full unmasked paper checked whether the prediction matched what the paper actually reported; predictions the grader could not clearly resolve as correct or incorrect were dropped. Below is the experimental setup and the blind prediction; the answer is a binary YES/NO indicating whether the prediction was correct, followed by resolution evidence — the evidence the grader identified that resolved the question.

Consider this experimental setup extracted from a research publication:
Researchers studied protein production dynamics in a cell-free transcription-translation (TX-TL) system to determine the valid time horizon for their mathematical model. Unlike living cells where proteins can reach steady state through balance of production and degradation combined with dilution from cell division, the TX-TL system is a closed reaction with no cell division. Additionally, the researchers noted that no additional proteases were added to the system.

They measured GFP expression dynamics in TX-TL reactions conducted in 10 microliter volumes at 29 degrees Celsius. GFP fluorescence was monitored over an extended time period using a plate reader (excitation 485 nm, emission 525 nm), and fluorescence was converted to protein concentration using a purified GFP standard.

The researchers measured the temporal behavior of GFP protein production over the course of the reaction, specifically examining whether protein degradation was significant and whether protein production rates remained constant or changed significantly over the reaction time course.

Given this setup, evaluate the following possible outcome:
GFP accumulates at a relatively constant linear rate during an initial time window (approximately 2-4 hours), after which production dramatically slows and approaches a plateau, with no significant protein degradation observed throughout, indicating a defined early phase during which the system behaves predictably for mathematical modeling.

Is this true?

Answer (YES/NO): NO